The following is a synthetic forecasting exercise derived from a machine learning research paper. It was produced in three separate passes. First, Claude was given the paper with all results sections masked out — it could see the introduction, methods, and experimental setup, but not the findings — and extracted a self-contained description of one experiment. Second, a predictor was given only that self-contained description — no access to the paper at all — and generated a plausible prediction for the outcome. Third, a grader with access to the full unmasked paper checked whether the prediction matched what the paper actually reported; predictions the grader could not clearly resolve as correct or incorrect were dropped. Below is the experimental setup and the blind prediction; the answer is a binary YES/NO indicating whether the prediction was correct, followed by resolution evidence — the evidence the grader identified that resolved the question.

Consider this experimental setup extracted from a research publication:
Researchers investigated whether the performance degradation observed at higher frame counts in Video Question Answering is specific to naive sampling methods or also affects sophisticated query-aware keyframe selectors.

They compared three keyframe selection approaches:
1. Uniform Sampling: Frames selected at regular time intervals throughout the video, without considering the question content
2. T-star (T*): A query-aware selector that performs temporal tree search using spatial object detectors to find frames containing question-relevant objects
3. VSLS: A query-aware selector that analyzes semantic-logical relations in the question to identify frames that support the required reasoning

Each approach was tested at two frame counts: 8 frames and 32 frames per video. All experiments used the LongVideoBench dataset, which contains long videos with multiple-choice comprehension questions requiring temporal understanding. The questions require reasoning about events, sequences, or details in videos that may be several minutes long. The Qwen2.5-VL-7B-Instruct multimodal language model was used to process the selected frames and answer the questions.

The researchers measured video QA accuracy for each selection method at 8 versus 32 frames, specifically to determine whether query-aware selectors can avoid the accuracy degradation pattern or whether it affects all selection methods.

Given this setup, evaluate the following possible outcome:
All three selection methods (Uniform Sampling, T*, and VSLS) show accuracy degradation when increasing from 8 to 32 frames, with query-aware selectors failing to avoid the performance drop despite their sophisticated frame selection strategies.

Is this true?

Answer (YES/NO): YES